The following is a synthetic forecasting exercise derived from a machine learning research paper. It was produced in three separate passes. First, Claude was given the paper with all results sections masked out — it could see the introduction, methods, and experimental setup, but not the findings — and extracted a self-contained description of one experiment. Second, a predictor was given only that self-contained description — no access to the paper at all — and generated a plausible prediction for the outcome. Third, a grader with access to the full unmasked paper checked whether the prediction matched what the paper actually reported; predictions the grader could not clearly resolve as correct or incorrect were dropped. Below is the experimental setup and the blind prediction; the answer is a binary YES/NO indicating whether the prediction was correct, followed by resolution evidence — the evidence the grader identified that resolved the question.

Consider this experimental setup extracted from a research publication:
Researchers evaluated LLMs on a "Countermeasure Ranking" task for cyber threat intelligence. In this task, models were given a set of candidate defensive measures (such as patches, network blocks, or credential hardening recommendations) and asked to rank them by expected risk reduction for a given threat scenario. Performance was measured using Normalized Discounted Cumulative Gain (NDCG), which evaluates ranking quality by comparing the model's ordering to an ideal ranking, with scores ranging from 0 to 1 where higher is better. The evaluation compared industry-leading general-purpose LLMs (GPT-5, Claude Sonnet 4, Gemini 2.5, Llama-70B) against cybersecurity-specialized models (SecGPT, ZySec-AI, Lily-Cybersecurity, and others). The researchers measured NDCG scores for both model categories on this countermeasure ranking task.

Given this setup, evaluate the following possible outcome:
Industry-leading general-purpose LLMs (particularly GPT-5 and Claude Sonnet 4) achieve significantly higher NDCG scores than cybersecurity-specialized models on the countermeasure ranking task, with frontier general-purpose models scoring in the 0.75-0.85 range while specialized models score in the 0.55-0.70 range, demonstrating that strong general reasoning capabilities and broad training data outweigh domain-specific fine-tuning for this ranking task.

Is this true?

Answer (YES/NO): NO